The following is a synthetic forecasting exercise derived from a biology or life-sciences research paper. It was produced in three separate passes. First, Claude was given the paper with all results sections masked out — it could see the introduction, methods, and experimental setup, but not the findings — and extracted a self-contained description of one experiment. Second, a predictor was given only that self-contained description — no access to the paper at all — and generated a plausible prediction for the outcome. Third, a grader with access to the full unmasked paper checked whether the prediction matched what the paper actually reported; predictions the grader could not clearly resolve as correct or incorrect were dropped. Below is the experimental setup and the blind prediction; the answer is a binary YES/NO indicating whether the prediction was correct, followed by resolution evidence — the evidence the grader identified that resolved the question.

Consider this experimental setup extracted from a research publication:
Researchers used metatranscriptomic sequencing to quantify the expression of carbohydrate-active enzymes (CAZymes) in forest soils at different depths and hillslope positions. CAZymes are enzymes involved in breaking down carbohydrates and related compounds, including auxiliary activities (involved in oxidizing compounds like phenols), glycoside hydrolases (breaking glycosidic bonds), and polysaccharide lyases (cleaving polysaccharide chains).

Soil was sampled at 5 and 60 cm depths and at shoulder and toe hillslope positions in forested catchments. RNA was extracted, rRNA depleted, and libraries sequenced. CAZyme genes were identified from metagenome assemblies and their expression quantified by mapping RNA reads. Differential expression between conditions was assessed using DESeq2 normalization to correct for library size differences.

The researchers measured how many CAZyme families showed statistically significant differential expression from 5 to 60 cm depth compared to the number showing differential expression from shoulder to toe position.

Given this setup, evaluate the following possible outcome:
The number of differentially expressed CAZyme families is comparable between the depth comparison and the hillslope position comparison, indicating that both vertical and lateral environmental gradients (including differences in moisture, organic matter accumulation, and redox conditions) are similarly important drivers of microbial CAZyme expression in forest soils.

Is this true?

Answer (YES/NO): NO